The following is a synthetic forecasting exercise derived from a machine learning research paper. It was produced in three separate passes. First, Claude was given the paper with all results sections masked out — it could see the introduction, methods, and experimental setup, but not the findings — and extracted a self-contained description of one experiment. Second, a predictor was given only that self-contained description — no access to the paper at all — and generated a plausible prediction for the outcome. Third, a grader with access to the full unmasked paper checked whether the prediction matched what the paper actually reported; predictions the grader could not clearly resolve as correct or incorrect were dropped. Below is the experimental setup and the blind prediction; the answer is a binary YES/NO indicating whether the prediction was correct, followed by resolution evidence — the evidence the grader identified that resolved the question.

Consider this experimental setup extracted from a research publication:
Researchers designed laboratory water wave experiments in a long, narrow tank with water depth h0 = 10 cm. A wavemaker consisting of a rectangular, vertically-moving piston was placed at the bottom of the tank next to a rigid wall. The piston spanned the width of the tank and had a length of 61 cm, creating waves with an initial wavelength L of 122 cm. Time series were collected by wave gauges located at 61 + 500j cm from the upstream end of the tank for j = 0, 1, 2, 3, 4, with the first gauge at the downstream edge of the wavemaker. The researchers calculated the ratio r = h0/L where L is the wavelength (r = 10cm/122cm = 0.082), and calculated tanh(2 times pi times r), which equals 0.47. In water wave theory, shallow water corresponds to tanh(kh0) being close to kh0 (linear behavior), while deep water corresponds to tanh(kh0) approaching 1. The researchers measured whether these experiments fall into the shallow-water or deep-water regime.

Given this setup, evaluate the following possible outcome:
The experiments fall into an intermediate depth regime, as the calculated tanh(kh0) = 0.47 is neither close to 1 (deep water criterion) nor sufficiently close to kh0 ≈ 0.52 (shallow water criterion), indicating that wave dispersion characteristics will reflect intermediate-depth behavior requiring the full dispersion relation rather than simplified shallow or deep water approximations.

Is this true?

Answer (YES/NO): NO